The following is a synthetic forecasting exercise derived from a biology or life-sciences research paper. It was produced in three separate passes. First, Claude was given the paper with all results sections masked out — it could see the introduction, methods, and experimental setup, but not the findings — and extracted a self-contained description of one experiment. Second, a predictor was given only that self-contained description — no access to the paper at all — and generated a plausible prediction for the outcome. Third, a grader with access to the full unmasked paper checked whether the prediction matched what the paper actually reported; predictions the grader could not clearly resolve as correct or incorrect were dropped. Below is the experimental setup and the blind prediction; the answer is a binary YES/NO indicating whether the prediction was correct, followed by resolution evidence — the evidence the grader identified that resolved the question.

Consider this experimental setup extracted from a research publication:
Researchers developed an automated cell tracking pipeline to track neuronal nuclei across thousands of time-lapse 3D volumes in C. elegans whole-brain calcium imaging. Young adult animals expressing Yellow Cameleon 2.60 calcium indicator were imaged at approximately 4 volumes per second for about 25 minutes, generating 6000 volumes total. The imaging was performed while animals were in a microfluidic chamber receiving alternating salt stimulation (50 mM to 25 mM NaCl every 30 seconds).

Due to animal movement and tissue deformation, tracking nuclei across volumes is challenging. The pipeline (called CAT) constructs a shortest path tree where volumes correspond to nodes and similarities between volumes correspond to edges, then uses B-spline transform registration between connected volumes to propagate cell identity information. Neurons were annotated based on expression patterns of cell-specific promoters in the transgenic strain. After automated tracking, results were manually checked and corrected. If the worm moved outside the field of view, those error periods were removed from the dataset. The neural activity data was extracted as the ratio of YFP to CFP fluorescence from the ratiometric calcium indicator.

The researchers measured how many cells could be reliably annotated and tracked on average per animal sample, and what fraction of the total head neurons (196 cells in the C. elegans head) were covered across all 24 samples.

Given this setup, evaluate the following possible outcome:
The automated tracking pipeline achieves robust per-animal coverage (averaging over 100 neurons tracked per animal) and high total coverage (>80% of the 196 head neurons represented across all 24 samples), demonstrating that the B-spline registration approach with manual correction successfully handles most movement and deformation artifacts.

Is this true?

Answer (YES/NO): YES